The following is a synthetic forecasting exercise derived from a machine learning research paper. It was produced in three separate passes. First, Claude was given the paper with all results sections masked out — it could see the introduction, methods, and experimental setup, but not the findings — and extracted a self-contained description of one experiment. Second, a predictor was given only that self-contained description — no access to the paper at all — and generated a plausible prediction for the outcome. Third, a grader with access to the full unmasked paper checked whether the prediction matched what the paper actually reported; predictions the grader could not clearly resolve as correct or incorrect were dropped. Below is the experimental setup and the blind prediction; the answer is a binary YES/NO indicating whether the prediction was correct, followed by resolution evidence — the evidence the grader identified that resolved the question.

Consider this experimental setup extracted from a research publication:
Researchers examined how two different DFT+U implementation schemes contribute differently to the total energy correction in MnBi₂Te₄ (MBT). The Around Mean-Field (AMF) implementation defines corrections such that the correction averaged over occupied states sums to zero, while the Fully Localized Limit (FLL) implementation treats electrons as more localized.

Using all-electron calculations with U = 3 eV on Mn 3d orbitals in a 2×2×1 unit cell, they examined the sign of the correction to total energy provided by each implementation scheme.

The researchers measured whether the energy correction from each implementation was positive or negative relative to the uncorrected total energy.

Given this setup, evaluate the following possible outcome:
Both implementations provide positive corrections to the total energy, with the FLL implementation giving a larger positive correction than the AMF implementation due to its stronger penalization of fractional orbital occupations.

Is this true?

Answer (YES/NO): NO